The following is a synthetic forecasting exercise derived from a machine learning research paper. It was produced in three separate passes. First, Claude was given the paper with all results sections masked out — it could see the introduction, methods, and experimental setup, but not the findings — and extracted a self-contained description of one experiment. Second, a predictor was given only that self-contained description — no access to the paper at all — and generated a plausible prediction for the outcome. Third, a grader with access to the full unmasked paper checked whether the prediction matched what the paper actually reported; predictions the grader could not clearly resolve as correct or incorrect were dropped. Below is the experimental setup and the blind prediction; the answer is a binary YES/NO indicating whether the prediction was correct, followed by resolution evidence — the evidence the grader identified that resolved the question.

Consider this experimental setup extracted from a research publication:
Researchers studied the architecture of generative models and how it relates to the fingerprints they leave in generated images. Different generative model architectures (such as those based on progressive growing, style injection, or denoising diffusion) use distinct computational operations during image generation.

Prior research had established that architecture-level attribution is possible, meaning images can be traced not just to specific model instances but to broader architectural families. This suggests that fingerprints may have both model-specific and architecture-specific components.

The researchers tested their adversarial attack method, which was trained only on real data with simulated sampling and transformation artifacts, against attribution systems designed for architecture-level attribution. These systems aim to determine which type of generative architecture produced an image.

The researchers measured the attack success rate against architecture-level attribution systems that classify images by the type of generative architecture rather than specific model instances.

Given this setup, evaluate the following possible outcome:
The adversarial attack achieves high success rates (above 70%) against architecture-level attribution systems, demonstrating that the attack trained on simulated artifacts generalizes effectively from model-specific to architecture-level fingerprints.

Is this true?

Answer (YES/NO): YES